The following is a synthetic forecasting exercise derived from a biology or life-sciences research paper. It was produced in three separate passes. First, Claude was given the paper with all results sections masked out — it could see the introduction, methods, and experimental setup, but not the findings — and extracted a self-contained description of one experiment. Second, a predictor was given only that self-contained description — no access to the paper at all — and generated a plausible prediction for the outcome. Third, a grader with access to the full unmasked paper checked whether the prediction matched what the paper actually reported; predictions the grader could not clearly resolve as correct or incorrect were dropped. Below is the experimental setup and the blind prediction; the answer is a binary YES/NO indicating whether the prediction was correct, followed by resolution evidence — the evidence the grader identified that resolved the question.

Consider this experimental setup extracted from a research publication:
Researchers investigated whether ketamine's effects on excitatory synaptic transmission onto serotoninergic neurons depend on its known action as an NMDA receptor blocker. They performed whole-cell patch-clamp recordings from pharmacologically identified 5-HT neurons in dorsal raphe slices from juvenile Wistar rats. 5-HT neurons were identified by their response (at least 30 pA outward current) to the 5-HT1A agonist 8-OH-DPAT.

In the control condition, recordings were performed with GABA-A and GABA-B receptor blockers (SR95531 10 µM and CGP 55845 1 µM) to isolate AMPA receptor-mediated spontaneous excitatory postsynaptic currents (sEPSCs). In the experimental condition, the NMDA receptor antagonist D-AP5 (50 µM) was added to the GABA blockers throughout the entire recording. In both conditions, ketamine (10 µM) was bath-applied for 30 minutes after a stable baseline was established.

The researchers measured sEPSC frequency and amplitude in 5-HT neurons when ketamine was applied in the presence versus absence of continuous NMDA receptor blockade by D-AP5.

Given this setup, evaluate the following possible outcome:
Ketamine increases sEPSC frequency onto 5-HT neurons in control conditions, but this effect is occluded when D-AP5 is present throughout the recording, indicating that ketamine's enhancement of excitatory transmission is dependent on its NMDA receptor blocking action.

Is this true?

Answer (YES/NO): YES